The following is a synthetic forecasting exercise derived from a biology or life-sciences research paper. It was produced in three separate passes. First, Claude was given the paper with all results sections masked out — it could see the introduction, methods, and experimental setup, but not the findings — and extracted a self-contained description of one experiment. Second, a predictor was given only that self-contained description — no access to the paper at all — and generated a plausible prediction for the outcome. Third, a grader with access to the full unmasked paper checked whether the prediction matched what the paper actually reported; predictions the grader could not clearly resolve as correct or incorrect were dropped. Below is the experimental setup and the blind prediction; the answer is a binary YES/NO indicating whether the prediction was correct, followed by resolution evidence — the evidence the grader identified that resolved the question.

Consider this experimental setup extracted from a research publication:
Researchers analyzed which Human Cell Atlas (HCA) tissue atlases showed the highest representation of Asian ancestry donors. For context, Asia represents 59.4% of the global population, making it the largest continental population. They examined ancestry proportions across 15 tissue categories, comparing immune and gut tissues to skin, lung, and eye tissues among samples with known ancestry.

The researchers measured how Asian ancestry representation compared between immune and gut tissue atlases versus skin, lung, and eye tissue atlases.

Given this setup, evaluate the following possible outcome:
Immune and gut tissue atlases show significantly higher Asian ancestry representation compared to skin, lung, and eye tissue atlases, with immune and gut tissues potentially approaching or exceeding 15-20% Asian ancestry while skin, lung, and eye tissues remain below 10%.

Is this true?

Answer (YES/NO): NO